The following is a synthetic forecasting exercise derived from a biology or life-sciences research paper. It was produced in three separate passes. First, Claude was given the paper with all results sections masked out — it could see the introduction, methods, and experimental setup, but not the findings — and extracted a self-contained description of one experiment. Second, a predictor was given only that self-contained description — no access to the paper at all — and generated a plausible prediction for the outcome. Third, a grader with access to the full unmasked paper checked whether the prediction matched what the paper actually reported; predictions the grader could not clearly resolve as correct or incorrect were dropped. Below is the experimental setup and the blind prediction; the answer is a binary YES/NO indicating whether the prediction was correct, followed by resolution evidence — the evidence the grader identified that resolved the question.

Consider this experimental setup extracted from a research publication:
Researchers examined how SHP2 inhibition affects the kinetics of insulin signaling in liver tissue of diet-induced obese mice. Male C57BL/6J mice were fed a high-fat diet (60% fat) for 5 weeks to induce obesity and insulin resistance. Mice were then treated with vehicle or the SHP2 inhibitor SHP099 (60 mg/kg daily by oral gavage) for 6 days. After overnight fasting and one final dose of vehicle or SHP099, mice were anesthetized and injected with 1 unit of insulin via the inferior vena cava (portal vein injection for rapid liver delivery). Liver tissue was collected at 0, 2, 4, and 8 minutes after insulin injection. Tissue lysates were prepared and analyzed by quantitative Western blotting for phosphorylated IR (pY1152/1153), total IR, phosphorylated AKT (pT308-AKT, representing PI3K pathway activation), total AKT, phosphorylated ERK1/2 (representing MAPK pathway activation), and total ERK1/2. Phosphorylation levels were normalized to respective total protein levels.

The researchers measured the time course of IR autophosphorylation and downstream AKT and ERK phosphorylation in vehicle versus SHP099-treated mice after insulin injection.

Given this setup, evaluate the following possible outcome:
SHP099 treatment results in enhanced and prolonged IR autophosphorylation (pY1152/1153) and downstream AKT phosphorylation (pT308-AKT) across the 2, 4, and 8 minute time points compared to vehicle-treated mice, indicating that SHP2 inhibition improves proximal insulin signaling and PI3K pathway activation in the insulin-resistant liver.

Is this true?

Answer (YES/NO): NO